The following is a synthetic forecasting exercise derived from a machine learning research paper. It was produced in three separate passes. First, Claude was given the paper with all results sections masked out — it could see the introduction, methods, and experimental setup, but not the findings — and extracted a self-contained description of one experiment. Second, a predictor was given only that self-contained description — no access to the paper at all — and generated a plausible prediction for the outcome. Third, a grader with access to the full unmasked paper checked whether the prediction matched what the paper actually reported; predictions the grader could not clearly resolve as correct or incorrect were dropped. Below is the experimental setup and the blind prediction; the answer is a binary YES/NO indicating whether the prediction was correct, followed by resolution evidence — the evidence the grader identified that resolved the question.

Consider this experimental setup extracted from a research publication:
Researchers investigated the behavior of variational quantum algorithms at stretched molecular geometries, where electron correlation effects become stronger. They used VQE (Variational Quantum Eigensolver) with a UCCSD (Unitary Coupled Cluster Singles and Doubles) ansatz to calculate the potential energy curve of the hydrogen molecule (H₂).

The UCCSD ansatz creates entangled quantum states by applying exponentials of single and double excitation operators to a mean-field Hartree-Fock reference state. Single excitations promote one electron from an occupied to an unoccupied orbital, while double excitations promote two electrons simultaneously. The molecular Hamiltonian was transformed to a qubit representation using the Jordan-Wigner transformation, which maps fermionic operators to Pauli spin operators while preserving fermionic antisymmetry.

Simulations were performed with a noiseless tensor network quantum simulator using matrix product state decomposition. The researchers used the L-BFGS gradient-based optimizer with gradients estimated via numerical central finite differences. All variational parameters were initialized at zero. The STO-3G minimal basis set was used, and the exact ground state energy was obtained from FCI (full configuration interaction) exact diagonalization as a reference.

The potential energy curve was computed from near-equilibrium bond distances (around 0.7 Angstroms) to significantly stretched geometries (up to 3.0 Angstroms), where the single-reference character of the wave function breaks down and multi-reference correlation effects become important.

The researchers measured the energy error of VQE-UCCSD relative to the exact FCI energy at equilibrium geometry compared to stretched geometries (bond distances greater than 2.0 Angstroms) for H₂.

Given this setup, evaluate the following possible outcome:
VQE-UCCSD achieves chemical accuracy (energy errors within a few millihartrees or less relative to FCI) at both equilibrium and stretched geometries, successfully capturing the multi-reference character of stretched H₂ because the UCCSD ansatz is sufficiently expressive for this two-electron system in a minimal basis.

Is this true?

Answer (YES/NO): YES